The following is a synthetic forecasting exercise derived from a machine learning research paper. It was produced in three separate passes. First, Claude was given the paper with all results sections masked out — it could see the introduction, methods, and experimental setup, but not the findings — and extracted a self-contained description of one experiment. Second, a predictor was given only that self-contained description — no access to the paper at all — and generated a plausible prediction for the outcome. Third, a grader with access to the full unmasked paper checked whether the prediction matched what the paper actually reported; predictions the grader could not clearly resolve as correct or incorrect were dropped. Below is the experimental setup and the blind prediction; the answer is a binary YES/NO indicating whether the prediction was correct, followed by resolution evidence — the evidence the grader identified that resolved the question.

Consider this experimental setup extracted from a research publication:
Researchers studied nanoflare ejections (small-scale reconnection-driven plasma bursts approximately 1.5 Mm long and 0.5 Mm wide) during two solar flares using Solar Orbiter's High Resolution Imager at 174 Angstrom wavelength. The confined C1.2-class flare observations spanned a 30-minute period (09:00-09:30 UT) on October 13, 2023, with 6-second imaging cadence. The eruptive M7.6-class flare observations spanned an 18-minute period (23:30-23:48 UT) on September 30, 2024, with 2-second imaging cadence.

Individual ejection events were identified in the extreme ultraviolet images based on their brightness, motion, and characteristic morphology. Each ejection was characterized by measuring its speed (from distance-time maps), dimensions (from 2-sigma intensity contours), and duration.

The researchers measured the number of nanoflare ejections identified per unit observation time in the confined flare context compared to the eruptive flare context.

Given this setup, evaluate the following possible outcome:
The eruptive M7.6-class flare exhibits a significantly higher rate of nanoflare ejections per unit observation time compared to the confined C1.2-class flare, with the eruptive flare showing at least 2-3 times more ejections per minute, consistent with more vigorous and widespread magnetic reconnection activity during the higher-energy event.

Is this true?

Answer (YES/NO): YES